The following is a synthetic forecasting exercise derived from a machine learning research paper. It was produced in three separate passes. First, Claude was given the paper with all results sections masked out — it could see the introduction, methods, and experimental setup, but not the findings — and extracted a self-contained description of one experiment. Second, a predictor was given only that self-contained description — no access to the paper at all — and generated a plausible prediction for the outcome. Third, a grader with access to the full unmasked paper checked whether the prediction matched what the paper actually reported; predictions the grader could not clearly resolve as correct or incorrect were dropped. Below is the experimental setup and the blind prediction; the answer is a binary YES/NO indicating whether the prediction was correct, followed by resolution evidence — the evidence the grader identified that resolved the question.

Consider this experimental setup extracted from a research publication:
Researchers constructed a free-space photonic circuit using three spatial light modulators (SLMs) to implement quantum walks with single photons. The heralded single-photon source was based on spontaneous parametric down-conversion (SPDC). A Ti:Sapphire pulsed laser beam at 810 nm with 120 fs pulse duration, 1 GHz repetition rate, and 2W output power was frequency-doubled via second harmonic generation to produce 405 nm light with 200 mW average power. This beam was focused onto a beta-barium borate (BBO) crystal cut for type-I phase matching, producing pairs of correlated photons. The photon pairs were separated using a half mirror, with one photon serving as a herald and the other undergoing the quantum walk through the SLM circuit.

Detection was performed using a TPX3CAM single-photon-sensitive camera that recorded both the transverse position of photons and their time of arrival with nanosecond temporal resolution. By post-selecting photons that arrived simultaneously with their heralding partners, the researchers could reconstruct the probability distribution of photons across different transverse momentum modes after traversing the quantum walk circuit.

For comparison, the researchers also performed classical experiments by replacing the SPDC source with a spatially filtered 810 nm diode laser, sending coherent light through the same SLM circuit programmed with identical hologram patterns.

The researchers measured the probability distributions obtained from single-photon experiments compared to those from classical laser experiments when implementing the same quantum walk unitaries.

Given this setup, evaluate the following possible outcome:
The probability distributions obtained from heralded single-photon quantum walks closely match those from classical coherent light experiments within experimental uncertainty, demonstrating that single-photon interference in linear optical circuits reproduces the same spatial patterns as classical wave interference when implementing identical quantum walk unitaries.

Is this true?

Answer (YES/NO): YES